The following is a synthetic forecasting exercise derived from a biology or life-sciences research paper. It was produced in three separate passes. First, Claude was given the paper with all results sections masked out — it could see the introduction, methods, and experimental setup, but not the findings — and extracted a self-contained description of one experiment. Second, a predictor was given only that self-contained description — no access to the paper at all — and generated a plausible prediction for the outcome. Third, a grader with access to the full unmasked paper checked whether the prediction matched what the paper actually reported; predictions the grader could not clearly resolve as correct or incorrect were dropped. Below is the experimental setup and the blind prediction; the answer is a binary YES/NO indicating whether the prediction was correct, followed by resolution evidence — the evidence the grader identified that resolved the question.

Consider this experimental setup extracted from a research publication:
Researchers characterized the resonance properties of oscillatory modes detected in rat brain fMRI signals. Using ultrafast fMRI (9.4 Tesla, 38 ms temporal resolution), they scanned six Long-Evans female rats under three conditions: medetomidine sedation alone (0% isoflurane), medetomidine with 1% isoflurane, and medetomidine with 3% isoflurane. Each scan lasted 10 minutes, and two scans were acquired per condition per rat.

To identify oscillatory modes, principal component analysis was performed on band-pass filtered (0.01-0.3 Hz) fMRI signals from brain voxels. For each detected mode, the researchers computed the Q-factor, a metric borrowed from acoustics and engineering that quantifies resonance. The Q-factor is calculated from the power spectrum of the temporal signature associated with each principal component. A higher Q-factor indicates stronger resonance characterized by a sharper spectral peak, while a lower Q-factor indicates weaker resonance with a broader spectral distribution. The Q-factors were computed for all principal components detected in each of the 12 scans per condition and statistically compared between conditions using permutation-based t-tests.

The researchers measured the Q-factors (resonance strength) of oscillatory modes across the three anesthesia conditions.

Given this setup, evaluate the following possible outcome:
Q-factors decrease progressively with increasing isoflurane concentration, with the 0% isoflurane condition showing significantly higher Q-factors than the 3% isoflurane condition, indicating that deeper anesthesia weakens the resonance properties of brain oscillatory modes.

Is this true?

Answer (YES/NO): YES